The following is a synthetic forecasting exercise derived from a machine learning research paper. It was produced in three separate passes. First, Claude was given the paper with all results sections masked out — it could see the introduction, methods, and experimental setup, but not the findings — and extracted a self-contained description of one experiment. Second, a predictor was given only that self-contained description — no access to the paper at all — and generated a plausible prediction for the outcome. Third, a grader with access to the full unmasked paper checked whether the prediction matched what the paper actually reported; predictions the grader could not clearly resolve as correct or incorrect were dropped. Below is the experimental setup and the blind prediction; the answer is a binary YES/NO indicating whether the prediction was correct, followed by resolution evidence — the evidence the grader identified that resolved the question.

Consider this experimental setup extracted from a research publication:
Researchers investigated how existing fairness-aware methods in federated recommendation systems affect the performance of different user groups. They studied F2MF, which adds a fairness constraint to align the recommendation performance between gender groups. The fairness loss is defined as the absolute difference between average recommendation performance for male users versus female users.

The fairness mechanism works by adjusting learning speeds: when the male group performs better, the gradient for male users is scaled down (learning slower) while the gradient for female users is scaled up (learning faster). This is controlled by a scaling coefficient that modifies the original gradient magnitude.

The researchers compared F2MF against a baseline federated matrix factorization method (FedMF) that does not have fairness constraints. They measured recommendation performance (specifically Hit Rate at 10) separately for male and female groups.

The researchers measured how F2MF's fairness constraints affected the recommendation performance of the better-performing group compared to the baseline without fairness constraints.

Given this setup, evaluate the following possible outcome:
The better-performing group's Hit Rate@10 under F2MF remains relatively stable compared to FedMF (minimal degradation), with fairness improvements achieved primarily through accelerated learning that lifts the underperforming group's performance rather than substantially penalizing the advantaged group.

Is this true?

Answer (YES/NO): NO